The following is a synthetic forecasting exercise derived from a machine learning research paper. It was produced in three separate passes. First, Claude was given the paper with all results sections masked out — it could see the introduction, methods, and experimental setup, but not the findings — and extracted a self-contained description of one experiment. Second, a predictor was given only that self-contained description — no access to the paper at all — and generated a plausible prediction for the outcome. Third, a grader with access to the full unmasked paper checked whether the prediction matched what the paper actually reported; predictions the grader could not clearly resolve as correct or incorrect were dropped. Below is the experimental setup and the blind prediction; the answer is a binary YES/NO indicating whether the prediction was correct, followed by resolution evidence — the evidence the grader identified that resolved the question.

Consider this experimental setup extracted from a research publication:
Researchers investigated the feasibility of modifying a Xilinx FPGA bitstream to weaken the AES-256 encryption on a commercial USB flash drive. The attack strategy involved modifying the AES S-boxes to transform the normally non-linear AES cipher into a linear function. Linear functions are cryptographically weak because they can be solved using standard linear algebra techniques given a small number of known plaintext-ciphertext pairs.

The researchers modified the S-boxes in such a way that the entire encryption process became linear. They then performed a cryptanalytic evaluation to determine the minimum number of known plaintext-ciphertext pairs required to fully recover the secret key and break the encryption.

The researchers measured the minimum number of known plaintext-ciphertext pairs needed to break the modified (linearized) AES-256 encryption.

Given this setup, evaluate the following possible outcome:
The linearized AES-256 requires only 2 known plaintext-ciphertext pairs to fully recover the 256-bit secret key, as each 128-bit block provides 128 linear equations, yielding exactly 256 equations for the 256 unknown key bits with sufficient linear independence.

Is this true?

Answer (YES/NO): NO